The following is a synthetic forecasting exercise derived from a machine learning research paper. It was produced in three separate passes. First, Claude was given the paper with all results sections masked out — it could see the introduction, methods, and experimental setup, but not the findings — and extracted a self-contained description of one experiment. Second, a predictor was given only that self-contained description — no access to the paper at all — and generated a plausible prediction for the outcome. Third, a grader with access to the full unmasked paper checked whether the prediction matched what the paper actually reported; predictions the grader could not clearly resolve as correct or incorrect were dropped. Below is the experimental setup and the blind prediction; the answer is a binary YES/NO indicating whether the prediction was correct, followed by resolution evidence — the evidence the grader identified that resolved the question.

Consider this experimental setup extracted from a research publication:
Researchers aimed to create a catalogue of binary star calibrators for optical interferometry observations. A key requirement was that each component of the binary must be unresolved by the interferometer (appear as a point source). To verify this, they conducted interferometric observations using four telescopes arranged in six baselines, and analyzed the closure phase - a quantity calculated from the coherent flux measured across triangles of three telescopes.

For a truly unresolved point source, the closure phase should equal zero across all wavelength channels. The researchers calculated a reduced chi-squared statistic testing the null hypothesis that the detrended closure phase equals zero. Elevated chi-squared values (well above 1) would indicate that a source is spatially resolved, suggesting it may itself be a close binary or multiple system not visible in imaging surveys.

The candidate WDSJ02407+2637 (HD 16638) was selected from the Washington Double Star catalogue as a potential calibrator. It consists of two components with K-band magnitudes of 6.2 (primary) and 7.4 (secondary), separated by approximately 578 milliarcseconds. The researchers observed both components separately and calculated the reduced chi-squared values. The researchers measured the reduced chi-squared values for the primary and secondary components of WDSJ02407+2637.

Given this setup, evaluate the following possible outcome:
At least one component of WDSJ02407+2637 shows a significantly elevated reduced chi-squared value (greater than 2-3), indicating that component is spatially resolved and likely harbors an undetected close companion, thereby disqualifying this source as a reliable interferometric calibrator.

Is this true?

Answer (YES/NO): YES